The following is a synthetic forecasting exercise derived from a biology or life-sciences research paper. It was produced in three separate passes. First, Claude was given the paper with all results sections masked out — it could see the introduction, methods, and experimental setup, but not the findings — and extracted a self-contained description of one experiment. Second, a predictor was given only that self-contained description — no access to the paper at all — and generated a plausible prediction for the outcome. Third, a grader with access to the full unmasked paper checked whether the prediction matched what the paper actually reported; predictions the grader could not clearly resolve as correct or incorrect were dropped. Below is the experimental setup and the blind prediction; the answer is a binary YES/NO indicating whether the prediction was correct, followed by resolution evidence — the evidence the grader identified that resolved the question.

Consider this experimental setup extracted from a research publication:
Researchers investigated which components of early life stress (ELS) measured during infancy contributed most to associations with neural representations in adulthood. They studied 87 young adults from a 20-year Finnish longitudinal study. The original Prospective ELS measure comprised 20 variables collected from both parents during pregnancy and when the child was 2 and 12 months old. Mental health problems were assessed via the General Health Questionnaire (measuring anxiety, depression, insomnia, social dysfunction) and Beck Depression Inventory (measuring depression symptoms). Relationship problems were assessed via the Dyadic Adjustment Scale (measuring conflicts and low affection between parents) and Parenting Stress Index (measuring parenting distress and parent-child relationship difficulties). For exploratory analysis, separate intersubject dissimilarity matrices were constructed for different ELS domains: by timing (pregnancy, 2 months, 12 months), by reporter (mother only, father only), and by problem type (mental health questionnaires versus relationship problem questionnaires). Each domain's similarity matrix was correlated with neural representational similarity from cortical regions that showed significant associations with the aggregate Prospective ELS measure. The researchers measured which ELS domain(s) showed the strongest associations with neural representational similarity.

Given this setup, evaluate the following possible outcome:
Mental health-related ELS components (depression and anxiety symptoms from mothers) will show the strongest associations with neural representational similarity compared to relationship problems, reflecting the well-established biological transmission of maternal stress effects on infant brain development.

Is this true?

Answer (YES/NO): NO